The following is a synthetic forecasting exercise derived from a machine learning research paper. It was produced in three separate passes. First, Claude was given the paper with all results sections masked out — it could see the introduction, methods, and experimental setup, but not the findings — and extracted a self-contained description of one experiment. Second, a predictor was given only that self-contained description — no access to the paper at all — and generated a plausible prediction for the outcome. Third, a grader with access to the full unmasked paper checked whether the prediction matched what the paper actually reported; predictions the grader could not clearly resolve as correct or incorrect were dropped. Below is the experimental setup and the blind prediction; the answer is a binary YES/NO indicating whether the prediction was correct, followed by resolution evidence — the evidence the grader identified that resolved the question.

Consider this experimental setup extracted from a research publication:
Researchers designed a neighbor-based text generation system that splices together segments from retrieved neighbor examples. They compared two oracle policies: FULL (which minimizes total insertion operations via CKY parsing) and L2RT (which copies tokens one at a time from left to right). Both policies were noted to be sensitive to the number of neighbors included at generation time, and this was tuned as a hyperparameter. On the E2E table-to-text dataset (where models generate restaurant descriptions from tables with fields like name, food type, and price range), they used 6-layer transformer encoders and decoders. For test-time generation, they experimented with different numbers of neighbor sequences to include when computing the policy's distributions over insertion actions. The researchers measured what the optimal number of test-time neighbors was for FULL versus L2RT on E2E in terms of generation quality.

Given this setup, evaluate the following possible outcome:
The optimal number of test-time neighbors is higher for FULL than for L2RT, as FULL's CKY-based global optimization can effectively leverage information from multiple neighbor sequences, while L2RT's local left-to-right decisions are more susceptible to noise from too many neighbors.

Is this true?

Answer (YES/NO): NO